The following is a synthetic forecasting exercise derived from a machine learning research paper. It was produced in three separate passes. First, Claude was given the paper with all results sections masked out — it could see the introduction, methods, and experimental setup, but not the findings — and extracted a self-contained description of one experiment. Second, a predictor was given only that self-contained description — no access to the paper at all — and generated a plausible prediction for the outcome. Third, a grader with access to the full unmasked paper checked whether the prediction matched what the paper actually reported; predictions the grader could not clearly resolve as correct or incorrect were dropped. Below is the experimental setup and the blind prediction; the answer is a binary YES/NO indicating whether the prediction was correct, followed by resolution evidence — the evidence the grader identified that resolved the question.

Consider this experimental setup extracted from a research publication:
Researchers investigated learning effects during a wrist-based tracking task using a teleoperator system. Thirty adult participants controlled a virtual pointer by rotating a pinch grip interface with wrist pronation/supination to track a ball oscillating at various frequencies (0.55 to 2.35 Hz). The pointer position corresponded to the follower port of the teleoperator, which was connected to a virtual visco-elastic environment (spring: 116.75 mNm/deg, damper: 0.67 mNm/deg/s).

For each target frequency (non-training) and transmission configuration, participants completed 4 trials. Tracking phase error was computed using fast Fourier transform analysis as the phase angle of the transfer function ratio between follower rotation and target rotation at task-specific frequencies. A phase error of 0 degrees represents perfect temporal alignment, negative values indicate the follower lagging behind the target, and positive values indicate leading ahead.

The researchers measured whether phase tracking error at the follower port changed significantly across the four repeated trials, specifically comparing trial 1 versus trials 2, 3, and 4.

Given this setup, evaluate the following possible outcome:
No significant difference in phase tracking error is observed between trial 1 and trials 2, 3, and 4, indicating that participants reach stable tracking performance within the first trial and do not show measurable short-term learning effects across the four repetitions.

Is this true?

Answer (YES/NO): YES